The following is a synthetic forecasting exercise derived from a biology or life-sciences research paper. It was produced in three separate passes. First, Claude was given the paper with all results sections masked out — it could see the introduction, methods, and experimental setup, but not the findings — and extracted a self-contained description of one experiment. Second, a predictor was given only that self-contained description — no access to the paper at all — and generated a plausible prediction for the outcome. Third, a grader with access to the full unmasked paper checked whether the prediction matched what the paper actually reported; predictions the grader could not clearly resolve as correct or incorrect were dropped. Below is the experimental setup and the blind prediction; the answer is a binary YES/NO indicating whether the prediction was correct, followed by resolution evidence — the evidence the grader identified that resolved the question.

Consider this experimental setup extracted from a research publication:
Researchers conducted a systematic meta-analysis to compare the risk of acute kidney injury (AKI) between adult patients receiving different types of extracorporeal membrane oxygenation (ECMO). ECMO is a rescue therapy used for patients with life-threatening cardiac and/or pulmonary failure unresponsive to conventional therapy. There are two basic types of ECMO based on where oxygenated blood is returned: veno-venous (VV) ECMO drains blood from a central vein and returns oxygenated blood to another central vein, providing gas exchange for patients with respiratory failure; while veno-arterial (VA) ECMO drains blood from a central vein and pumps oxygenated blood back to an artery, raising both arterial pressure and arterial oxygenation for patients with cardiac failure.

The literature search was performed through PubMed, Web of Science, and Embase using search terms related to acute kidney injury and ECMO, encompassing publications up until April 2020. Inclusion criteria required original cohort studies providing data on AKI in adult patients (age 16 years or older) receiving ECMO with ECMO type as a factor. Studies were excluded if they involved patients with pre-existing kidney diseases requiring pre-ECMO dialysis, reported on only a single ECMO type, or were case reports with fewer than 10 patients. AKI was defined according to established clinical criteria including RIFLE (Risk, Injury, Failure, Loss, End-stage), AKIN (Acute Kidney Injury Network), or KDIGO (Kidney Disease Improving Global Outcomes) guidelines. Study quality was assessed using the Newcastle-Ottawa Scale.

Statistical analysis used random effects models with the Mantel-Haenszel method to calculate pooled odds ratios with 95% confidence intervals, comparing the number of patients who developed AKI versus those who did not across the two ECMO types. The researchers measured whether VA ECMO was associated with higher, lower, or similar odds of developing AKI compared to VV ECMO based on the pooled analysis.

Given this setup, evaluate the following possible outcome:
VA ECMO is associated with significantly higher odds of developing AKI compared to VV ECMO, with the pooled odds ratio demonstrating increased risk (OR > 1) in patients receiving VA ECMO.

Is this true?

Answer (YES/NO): NO